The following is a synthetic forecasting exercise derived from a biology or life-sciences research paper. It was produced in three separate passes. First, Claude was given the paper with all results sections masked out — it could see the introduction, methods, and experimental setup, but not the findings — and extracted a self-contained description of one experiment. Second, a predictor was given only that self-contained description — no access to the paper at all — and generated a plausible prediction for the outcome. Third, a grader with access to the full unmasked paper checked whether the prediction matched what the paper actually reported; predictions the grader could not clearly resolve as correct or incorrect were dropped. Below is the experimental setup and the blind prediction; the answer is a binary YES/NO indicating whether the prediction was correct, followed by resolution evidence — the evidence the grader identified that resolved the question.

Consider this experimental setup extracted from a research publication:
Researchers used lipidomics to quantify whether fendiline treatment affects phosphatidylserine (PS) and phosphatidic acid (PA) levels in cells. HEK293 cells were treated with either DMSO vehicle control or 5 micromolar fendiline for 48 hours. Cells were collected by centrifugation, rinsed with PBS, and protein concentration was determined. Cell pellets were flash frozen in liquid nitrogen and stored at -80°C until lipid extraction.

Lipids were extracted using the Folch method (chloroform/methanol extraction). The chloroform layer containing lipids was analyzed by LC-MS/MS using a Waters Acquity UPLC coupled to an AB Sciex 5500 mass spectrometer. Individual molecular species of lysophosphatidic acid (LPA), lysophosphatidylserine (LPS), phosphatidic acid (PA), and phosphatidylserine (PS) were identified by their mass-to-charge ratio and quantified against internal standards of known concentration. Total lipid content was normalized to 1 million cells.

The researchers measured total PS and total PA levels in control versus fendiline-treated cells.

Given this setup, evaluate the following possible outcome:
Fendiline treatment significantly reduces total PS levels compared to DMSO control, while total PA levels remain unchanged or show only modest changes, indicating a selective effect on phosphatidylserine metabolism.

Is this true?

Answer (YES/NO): YES